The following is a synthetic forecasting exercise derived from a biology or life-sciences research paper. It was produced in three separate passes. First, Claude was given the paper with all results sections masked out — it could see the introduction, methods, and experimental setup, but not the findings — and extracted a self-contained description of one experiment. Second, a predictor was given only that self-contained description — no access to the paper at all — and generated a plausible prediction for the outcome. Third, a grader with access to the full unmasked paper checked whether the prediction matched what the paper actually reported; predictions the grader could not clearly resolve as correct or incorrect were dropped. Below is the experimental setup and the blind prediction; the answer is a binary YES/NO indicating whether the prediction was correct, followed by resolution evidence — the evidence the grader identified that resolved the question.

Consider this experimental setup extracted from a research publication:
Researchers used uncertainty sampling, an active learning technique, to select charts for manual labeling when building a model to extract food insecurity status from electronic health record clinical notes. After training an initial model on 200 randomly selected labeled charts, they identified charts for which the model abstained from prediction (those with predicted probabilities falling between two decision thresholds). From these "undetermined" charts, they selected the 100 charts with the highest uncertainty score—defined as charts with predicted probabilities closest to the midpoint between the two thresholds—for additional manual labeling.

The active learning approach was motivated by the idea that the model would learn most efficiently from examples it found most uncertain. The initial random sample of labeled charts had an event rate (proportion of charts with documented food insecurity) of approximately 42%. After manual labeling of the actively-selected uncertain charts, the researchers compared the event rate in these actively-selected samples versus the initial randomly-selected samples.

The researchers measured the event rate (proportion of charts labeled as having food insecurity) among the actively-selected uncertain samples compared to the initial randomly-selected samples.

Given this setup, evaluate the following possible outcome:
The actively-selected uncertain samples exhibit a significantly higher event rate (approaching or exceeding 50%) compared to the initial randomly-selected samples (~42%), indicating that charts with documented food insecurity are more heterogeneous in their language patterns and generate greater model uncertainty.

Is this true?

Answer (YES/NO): YES